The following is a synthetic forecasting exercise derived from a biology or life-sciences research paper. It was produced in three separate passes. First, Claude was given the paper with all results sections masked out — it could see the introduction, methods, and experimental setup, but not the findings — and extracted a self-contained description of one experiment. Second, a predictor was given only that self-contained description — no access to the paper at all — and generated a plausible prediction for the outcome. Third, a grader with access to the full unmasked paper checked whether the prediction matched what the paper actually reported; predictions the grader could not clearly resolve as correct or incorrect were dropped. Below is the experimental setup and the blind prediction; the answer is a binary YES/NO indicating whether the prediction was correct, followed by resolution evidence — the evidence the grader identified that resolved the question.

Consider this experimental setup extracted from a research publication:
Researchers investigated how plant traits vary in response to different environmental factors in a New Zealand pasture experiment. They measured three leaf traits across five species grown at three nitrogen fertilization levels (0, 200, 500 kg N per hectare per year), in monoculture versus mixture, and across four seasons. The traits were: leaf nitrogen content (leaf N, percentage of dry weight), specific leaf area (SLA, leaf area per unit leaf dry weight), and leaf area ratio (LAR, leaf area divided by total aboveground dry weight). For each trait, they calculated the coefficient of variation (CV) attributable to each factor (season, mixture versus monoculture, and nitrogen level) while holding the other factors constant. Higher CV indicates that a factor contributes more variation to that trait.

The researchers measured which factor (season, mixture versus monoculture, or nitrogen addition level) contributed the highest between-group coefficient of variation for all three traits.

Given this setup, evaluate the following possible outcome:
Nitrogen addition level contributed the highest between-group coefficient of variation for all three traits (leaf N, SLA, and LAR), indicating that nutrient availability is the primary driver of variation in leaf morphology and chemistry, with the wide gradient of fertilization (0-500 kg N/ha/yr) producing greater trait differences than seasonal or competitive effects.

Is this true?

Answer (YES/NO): NO